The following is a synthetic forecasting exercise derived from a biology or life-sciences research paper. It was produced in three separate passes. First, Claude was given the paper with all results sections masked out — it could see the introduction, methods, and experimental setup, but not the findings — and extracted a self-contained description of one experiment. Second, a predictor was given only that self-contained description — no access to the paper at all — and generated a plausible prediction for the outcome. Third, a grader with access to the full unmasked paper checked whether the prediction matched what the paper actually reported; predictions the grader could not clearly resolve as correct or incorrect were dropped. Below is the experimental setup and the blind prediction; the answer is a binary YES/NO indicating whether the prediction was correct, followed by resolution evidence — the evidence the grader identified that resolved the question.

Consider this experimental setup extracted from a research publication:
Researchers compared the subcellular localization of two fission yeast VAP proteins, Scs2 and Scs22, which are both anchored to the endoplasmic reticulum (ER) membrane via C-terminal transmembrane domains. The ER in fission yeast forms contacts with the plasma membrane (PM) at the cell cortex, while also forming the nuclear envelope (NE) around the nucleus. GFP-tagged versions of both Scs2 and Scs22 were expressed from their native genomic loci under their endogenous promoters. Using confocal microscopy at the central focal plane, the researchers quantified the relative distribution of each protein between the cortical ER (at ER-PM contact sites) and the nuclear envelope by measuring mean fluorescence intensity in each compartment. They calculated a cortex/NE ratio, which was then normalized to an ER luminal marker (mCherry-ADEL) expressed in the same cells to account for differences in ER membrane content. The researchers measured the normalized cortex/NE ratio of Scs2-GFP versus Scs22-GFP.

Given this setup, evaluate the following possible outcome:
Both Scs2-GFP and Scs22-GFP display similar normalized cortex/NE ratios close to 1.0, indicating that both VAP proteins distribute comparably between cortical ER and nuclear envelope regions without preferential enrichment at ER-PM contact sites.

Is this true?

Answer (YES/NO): NO